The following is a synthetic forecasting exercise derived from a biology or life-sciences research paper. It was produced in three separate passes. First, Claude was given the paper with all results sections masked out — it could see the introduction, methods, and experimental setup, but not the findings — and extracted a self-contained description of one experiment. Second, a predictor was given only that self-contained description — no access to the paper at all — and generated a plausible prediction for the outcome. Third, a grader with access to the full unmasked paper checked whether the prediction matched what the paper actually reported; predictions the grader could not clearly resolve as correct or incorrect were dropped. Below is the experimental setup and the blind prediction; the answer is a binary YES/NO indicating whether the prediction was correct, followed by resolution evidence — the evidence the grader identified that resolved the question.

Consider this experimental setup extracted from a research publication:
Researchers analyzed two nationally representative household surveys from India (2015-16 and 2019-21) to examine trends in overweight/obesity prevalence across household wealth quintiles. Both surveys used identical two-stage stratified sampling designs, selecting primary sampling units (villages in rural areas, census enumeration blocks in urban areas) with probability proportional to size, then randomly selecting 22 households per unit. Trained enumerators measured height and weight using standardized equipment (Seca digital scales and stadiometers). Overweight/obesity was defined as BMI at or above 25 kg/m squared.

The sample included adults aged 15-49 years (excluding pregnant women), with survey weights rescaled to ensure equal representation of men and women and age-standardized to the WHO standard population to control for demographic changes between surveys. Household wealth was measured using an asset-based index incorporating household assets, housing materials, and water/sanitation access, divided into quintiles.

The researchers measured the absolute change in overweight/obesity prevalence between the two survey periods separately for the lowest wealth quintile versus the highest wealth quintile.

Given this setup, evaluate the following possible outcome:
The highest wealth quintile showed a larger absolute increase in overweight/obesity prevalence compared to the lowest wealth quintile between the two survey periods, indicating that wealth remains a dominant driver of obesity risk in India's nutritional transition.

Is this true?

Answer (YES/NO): NO